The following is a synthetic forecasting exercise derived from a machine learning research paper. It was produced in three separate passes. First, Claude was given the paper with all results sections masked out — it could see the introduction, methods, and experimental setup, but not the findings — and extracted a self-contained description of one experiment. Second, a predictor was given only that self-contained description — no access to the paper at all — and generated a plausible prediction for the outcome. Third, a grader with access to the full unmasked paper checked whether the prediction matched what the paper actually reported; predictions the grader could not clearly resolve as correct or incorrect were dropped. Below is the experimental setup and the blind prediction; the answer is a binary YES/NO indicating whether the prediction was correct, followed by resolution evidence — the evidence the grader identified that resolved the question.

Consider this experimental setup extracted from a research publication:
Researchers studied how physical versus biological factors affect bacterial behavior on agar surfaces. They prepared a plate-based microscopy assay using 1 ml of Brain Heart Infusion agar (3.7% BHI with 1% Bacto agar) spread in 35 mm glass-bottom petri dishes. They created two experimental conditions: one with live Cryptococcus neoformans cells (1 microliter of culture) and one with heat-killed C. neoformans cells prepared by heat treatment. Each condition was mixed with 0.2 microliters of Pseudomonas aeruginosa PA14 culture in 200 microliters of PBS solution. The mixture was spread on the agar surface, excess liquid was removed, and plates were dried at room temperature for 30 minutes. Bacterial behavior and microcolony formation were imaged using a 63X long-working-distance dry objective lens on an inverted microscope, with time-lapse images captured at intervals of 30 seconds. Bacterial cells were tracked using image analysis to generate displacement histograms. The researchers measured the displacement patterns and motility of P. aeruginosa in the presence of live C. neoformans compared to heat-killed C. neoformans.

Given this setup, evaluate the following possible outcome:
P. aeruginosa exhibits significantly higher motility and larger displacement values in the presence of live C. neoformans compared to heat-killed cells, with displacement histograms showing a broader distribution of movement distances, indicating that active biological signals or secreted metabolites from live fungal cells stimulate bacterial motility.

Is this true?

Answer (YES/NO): NO